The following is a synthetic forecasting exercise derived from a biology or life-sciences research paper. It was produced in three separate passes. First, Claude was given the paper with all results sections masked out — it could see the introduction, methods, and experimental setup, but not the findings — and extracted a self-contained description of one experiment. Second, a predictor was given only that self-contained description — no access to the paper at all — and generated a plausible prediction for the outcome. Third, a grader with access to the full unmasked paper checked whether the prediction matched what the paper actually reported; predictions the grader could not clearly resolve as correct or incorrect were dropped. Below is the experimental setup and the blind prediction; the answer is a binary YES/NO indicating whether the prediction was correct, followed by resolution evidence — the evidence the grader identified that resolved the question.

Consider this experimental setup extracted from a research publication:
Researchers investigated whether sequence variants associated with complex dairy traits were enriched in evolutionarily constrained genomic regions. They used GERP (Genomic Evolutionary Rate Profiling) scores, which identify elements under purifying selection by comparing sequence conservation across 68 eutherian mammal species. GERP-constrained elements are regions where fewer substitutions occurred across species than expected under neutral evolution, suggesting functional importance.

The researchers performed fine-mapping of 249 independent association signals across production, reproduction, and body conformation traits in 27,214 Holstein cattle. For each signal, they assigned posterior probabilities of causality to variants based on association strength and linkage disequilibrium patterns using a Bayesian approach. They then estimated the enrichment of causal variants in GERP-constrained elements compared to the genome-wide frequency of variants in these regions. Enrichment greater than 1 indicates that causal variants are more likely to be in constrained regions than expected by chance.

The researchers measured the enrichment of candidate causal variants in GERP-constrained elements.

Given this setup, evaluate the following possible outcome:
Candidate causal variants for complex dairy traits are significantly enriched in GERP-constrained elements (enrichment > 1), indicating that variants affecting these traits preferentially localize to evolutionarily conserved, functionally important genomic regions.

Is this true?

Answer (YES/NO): YES